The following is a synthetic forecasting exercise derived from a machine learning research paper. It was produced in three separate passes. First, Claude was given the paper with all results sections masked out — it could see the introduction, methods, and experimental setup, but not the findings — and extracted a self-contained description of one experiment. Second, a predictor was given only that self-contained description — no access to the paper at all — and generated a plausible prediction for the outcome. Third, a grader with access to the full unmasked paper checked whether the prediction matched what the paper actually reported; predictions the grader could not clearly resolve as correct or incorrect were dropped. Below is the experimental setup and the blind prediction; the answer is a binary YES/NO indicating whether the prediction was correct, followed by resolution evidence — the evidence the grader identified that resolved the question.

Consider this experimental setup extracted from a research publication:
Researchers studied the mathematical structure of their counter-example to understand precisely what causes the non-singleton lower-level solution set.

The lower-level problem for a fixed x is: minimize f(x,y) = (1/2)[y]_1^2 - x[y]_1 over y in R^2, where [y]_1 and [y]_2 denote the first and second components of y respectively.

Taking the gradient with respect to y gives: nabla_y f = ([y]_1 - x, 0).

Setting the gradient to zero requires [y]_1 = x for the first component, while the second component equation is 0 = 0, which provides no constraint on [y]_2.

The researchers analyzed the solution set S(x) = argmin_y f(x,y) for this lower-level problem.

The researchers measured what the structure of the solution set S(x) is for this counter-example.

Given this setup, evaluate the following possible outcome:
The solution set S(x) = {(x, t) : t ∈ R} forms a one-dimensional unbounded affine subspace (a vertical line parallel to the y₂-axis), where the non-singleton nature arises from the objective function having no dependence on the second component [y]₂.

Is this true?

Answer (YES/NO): YES